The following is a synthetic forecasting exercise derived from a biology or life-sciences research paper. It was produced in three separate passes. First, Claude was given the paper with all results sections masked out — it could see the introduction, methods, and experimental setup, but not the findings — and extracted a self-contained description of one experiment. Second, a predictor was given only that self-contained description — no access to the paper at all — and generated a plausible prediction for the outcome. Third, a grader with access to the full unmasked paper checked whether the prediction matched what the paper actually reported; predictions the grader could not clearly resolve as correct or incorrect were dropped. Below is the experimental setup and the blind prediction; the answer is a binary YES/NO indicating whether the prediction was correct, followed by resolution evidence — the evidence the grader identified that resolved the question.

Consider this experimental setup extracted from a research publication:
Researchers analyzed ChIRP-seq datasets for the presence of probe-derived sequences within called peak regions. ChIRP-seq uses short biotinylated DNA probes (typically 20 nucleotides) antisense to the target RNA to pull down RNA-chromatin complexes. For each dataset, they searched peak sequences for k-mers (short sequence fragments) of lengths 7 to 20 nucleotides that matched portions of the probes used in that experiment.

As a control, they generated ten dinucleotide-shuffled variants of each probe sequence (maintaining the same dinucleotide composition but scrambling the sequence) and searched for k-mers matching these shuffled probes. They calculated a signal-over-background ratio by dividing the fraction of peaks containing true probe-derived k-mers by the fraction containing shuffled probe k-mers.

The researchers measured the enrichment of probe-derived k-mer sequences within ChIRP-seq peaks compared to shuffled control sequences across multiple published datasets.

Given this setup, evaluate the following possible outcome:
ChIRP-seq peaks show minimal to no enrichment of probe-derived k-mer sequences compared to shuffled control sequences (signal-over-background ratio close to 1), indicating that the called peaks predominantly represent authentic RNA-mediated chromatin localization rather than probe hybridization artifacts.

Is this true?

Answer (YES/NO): NO